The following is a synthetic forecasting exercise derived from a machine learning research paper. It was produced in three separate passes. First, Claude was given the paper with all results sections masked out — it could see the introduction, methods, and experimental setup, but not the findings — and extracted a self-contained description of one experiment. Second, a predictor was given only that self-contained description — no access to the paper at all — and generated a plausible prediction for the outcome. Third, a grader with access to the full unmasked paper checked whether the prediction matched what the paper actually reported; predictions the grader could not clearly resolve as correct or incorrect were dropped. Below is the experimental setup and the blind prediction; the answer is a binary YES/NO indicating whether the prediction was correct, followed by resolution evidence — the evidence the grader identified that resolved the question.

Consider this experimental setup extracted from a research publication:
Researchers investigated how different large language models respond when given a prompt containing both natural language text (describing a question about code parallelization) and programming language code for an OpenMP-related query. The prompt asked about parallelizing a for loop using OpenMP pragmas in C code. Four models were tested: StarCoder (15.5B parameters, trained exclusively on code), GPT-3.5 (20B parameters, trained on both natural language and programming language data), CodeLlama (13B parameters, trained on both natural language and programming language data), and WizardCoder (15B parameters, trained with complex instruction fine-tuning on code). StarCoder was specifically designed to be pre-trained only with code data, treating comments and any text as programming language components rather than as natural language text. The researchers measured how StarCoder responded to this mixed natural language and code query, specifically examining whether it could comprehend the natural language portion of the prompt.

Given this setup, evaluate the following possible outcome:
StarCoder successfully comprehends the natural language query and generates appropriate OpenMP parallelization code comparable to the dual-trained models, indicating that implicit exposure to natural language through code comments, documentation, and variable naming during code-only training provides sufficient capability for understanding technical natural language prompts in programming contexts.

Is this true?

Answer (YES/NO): NO